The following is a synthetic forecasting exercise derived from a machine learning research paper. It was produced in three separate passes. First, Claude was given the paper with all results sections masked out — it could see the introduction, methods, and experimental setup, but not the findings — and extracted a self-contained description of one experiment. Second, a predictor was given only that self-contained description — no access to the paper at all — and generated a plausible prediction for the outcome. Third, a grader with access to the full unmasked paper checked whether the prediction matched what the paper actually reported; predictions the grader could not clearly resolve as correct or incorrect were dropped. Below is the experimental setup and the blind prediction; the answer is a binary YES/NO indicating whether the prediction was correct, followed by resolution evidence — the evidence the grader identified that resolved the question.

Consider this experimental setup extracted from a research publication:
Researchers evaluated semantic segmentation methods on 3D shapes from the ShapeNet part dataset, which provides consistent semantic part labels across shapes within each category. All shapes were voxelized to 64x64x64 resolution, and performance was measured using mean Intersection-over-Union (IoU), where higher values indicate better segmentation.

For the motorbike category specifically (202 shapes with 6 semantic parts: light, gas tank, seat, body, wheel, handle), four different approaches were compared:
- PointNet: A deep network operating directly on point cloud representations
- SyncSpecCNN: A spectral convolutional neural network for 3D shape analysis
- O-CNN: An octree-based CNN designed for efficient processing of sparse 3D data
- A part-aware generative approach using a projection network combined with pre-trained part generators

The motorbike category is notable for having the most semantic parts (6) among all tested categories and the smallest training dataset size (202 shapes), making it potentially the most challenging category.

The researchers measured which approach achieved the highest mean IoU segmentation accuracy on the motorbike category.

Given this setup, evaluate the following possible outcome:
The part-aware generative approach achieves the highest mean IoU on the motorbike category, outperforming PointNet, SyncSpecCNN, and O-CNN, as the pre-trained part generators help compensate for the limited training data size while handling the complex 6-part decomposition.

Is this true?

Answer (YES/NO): NO